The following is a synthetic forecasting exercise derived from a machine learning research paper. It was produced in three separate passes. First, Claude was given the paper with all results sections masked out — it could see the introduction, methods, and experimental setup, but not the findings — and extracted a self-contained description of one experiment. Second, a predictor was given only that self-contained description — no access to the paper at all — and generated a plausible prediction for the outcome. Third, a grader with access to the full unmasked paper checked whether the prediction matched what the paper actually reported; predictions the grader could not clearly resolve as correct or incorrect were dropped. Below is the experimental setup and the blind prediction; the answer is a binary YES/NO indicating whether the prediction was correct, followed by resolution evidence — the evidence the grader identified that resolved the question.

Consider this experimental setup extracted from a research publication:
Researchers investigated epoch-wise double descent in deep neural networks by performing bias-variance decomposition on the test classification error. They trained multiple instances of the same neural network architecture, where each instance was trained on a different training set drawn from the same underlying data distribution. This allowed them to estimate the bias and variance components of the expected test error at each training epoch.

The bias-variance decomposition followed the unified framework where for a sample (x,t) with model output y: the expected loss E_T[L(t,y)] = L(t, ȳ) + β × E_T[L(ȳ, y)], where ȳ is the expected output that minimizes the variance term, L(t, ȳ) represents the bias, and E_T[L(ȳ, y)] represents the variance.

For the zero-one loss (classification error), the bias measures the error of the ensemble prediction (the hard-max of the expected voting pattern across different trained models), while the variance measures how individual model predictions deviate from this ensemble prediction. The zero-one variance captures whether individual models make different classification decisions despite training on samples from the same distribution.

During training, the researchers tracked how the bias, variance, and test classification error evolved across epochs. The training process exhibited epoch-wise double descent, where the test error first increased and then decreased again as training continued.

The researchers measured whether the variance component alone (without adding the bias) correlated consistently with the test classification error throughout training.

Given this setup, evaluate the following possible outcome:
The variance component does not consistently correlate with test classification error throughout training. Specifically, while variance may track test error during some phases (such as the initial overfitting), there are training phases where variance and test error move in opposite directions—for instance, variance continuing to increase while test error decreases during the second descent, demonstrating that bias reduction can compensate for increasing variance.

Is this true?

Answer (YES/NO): NO